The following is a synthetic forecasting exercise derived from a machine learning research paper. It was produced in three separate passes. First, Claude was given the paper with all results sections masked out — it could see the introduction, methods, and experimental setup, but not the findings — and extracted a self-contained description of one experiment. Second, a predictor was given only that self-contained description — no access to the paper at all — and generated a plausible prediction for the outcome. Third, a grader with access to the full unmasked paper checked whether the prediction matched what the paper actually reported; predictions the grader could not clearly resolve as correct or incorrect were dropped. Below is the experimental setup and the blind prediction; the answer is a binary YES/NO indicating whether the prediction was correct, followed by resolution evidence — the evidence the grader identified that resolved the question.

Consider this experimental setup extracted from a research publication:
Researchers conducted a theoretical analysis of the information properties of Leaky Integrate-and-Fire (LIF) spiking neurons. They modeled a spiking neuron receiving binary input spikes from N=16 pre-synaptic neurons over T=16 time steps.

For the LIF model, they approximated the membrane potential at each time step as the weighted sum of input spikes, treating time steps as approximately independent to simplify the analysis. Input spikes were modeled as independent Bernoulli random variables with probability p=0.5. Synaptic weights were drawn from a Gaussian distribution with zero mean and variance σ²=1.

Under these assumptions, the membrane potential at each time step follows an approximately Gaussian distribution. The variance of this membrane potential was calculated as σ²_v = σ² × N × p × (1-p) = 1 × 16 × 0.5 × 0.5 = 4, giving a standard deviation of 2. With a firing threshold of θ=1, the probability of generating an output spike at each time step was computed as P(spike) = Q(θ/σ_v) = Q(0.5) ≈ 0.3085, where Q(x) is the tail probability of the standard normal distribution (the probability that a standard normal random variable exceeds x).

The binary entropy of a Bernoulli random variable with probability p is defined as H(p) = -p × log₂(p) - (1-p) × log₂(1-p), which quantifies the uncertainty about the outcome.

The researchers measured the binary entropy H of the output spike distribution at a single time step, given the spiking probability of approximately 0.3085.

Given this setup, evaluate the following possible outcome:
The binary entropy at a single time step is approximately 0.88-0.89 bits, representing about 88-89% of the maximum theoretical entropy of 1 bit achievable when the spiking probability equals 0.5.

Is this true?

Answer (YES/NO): YES